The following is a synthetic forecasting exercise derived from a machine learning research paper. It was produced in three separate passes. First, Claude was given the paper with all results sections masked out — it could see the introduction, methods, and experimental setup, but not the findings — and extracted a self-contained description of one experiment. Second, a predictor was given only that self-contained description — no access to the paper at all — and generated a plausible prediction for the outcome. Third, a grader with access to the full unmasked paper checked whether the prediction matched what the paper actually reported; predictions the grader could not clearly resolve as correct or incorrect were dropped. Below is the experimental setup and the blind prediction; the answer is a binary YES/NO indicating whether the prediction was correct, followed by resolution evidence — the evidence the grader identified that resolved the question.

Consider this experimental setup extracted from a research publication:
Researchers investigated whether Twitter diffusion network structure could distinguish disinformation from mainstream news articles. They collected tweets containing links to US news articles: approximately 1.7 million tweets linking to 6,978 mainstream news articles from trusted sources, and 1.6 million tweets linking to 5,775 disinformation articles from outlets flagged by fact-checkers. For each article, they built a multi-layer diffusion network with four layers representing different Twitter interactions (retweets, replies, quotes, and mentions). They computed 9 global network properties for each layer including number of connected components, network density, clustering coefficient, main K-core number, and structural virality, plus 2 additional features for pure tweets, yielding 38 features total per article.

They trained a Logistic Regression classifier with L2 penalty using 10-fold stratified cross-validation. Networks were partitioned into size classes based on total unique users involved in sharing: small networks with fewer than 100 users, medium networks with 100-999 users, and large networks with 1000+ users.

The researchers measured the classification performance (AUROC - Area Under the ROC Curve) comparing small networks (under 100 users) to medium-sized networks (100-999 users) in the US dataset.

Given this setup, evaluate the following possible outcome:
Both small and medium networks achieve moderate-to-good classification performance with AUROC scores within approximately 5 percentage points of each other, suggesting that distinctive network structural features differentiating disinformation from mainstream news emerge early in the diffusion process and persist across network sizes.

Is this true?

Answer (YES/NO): NO